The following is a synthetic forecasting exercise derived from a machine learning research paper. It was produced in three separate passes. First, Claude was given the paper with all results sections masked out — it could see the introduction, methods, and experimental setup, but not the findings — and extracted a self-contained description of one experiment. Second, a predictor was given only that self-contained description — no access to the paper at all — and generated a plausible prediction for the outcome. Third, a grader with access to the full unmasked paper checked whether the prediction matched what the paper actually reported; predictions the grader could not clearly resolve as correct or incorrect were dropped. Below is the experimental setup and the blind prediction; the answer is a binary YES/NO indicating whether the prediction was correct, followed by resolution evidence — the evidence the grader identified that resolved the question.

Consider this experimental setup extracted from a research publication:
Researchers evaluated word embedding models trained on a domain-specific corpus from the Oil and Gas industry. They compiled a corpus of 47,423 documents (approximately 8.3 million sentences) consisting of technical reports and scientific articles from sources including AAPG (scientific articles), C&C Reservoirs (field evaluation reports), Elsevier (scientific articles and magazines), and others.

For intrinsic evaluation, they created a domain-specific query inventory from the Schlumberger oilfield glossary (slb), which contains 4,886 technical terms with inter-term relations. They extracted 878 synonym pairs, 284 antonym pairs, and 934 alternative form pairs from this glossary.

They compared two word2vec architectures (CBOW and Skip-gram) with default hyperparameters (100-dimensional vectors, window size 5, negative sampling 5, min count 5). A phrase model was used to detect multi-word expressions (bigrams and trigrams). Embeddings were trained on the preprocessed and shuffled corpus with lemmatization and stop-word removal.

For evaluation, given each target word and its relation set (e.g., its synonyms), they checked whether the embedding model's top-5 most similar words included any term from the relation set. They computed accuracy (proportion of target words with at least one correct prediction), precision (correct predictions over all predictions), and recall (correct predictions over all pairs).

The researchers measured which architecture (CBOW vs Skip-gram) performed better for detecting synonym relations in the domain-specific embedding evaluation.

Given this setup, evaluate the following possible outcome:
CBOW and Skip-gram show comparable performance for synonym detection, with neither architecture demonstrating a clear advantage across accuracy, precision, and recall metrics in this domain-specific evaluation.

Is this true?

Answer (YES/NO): NO